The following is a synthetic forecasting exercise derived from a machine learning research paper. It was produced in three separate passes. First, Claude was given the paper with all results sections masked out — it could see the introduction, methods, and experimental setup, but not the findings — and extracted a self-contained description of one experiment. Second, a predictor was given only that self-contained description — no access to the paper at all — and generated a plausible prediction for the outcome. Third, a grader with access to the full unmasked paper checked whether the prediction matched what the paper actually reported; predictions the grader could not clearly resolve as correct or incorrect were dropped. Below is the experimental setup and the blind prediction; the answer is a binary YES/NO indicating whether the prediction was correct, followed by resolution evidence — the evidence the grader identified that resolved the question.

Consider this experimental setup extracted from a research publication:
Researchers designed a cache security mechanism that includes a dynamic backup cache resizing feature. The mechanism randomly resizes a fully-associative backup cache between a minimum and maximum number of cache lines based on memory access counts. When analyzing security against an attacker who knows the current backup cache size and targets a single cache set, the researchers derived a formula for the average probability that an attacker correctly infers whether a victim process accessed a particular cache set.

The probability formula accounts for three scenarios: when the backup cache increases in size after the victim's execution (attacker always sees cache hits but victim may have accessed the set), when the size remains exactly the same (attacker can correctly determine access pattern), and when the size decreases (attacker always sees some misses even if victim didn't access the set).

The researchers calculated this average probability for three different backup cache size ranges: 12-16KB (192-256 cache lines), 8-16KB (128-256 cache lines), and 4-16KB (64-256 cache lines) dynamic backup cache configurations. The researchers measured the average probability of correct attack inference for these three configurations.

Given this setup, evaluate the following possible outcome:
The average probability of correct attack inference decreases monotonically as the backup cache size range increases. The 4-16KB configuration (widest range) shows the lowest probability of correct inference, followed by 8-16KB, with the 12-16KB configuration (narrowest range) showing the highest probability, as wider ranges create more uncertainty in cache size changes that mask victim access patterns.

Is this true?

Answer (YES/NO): YES